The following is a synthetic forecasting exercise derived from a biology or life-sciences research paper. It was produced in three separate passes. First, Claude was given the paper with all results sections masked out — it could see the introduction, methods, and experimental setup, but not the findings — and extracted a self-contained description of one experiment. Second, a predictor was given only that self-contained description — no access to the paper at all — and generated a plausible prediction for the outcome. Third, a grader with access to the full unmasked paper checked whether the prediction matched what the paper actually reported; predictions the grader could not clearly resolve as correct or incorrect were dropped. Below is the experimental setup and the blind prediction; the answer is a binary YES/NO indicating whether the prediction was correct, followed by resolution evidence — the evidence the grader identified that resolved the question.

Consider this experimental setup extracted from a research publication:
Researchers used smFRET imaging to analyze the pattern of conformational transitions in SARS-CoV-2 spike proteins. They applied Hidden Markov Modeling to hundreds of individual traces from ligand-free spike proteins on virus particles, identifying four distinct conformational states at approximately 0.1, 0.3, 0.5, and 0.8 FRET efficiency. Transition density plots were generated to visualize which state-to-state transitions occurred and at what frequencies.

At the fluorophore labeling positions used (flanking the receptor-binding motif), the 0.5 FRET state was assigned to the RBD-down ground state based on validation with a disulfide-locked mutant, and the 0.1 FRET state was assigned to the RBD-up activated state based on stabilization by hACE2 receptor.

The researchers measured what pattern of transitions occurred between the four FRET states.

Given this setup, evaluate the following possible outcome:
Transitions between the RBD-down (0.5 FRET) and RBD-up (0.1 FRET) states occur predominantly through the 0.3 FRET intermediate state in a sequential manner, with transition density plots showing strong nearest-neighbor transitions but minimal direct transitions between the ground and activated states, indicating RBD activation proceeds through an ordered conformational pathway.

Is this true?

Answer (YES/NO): YES